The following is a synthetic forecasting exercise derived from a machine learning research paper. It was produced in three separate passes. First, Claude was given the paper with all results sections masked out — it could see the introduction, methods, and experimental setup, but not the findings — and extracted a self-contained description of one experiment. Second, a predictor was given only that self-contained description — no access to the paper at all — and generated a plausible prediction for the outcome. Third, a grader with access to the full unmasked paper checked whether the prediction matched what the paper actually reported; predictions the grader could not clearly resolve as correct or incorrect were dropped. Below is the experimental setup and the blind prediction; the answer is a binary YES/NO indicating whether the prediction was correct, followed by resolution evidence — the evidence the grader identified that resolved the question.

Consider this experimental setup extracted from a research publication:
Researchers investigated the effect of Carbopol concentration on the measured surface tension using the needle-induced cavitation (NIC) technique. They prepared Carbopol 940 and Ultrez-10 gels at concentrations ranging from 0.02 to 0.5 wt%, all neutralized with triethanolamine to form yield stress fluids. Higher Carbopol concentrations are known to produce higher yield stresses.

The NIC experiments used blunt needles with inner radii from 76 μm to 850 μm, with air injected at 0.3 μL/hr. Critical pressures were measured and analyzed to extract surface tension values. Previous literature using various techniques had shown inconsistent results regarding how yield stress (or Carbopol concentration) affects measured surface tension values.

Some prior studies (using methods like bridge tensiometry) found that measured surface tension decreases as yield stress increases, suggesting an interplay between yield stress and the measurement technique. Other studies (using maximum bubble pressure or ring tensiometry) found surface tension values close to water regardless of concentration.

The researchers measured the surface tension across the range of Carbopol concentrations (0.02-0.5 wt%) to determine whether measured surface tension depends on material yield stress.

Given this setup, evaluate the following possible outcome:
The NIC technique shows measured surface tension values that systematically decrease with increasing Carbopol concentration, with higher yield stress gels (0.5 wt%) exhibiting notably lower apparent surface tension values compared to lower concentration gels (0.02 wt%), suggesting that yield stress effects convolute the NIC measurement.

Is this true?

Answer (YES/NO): NO